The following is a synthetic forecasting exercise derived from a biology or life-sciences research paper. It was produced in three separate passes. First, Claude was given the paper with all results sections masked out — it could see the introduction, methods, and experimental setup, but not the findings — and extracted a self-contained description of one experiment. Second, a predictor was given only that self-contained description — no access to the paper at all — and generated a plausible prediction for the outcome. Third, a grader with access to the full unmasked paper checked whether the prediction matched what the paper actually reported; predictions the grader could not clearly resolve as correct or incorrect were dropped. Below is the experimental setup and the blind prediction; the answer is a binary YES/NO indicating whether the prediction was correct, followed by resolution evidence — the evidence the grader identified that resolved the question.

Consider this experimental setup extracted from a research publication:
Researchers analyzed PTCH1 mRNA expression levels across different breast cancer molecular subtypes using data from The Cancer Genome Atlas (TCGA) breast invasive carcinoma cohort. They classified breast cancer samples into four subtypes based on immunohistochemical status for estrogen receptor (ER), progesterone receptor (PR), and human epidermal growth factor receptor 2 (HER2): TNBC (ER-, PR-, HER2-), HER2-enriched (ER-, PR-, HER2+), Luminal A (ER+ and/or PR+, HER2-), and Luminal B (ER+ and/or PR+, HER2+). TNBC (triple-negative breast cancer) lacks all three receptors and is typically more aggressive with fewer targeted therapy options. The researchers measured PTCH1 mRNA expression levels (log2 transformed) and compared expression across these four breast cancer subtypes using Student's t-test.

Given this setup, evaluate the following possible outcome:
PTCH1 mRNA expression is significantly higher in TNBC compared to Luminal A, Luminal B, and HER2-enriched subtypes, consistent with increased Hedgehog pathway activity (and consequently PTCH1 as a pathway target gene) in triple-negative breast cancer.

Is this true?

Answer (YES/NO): YES